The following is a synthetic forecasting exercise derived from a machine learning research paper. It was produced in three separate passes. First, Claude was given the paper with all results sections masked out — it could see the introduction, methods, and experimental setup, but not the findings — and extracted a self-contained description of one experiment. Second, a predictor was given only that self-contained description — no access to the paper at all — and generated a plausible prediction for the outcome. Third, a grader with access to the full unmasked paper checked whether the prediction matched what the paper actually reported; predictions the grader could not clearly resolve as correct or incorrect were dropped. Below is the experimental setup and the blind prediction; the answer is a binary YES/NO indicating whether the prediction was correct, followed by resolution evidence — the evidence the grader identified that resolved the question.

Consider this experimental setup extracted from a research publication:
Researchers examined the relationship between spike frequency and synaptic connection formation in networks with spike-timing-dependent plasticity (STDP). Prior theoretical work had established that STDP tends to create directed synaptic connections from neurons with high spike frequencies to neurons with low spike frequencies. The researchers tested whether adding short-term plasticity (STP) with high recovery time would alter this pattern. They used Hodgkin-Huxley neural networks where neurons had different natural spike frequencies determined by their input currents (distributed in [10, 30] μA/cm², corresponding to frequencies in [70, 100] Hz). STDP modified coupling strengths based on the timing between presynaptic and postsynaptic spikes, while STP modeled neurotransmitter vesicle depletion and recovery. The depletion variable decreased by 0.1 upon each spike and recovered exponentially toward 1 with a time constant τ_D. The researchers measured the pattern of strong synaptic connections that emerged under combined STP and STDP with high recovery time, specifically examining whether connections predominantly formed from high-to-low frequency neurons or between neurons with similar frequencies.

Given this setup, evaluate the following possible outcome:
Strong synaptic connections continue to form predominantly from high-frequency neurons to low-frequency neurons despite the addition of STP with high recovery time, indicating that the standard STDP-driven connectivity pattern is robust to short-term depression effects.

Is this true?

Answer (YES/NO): NO